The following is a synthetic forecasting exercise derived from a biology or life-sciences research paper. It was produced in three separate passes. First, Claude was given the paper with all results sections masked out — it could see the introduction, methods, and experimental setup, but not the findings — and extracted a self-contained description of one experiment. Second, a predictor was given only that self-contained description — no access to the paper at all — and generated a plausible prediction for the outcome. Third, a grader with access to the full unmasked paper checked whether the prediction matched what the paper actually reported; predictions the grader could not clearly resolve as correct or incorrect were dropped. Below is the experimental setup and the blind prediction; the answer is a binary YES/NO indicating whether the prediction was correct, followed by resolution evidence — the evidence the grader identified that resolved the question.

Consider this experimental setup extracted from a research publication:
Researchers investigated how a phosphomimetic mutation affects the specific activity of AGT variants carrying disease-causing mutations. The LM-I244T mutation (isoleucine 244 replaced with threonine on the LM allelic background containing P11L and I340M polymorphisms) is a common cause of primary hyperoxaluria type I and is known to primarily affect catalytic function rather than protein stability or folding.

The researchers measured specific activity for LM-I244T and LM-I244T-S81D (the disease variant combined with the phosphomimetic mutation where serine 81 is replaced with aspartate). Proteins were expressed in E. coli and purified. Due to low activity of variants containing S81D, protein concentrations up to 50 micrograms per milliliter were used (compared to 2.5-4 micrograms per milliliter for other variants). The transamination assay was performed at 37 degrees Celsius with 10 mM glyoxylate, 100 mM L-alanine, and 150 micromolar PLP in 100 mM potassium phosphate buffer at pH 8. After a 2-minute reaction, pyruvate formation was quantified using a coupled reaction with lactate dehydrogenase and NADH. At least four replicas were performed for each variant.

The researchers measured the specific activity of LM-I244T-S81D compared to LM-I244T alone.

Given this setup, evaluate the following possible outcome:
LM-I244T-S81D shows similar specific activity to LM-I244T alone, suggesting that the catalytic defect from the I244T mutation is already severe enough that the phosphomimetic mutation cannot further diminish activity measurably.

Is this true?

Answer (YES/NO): NO